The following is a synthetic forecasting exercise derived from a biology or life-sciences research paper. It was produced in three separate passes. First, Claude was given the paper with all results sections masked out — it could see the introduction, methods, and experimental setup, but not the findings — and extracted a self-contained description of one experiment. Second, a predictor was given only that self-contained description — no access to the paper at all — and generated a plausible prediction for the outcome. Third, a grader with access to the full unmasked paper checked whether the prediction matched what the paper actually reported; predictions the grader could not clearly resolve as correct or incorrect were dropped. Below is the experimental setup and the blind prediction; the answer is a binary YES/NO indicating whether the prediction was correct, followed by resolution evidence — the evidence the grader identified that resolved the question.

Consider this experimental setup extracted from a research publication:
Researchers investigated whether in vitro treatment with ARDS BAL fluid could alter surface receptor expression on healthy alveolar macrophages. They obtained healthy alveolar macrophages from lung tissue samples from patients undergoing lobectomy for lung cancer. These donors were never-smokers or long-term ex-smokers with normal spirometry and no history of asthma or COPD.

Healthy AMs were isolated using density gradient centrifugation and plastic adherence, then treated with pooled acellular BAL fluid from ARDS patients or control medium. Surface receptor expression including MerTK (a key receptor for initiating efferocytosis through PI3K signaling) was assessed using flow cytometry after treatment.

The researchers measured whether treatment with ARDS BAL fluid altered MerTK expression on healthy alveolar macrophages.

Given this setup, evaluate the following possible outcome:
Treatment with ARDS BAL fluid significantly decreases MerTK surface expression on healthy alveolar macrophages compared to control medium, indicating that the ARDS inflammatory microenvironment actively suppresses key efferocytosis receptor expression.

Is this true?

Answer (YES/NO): NO